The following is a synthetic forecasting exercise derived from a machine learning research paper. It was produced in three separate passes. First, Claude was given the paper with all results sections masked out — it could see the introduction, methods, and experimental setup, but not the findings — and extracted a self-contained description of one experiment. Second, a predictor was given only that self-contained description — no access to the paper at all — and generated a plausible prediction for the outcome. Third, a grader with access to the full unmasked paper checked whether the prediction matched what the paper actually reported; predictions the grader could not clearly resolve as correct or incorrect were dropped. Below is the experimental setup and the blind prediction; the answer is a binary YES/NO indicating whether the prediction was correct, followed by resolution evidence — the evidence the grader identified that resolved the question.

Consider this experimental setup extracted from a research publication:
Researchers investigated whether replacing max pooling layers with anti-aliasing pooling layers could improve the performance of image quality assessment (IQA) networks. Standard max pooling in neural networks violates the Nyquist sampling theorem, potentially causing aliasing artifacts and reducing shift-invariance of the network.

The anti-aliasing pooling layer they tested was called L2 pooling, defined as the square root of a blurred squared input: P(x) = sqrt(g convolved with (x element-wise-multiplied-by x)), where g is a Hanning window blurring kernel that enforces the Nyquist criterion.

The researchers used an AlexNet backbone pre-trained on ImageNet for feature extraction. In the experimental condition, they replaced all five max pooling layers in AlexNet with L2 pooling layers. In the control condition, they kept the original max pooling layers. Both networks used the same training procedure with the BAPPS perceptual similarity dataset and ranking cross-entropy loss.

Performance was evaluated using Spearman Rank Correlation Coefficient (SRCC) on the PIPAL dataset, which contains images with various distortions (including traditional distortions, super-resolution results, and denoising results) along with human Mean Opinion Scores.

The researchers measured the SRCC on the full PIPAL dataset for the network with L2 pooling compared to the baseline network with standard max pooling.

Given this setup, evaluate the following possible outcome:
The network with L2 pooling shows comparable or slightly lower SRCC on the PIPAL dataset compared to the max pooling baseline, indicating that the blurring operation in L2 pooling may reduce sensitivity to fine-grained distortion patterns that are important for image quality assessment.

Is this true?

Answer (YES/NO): NO